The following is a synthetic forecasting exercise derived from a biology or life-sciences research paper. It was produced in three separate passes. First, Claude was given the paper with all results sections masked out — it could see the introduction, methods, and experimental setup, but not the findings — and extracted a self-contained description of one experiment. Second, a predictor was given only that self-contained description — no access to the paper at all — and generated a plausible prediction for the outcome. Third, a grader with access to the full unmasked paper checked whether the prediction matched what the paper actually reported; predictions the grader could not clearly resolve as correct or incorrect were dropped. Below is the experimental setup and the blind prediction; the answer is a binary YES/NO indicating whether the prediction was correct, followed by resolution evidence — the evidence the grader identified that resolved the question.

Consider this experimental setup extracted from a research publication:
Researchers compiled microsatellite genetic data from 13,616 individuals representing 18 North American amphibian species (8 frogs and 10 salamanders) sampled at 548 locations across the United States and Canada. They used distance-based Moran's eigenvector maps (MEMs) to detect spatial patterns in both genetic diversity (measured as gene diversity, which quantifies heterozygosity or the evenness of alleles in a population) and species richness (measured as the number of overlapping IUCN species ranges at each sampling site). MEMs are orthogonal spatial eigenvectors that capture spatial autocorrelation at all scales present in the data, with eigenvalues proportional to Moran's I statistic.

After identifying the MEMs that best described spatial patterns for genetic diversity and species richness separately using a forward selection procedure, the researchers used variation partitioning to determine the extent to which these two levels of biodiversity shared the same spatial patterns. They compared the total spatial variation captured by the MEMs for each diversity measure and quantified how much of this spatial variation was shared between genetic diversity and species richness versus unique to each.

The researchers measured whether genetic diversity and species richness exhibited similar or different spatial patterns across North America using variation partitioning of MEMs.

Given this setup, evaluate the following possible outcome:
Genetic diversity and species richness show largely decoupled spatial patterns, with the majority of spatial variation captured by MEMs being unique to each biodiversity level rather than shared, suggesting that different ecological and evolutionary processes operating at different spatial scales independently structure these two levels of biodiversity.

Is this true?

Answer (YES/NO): NO